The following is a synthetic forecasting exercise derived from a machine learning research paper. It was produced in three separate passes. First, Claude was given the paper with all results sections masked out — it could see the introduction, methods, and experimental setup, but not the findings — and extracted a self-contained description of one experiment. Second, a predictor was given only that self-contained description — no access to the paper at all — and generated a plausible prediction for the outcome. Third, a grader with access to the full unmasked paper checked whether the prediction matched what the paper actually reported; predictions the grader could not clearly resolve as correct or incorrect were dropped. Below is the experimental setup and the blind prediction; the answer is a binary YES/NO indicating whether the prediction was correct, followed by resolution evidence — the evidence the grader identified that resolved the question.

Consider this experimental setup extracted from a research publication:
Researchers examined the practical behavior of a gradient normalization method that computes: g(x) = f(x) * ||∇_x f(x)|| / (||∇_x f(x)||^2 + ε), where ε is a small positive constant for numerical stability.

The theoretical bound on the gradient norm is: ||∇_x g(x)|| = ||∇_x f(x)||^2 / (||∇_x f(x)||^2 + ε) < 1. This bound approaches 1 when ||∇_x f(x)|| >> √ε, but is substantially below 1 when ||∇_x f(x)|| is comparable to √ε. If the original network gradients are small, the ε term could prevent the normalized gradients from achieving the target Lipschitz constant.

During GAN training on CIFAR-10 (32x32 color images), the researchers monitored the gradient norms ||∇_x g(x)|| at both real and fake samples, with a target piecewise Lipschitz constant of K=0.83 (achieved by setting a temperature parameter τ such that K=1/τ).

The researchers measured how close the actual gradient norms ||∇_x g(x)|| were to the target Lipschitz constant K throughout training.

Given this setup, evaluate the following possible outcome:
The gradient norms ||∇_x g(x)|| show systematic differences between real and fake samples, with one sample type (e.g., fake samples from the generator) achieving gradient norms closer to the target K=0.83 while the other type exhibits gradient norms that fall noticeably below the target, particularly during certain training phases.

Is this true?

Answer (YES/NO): NO